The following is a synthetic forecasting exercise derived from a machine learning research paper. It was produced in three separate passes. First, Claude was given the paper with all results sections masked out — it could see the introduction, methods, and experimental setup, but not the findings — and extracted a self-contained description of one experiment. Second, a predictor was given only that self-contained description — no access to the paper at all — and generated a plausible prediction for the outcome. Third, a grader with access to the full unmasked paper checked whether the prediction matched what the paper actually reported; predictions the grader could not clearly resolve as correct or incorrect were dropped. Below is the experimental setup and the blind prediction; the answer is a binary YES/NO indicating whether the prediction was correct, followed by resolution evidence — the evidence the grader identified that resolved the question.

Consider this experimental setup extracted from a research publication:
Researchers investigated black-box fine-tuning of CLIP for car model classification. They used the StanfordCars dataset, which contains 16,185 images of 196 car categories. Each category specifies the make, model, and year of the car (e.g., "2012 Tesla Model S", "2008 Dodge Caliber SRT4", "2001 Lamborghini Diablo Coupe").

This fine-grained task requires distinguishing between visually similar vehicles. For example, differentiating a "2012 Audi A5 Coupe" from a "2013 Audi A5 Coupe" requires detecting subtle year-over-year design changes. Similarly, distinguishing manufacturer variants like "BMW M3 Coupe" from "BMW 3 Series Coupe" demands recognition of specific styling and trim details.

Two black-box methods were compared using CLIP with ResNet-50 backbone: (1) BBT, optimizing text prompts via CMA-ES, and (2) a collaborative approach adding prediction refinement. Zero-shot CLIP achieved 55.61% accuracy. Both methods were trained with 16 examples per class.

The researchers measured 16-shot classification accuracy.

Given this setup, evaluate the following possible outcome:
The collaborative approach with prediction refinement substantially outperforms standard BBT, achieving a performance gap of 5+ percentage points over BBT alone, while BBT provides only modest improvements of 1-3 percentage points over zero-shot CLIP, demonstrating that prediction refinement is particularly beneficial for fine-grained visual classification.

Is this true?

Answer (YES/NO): NO